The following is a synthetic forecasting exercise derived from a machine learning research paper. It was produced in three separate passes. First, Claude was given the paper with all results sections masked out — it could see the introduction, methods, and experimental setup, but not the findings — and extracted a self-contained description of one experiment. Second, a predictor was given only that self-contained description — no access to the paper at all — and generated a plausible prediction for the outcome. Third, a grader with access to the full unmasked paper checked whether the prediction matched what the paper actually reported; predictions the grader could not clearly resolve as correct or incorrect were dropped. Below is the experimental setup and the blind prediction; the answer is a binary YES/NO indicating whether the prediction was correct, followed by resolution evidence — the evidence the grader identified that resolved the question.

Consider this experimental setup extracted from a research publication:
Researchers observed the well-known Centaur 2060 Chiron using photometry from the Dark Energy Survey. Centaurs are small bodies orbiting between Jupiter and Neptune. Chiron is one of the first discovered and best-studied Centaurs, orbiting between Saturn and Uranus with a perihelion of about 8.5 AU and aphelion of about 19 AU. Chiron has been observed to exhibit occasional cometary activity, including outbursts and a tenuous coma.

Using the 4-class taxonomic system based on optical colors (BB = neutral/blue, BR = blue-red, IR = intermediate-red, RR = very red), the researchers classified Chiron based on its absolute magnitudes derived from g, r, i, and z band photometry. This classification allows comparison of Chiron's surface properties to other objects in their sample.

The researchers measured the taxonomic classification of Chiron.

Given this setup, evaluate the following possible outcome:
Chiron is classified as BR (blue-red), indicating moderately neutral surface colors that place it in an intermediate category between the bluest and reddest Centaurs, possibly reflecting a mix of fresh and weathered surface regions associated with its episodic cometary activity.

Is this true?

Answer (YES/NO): NO